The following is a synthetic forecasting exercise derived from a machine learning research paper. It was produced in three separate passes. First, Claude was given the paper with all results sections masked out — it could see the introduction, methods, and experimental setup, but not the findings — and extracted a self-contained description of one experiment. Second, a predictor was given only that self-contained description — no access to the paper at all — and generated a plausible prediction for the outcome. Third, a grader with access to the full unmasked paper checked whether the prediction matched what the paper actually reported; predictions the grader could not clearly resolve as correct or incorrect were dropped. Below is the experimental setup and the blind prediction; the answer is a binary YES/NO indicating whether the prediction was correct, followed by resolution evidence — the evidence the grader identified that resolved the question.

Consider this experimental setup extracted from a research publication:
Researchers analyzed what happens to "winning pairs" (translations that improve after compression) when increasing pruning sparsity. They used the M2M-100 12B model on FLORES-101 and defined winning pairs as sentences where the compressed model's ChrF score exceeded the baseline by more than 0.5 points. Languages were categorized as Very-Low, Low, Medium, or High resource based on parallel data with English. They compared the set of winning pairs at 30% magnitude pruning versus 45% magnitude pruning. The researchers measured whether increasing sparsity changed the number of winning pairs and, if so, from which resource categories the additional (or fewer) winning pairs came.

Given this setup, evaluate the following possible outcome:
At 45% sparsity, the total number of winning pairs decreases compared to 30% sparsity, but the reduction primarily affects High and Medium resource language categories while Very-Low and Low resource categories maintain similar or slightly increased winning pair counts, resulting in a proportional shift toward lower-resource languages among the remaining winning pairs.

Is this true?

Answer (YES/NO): NO